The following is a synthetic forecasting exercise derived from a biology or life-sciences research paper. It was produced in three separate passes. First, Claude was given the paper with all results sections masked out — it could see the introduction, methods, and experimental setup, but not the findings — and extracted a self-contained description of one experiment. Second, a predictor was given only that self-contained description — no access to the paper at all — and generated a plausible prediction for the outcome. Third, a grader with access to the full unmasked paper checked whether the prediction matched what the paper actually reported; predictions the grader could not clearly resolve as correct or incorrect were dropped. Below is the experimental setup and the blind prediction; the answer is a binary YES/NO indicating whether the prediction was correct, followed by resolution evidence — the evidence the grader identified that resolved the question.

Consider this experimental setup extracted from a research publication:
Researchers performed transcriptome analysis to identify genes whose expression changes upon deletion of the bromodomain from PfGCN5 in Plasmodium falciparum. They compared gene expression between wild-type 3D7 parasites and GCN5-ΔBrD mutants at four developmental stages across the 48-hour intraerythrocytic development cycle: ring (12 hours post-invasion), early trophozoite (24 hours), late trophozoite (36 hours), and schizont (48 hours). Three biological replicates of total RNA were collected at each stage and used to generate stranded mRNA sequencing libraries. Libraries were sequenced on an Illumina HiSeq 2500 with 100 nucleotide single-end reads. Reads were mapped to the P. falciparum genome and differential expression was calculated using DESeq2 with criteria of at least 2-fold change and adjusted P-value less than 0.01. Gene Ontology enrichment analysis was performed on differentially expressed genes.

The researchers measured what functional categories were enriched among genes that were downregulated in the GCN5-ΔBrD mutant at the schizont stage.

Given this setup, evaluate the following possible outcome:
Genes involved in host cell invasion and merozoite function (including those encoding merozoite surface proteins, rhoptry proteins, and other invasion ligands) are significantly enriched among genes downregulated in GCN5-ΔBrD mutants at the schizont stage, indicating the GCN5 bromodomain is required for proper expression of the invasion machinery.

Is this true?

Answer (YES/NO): YES